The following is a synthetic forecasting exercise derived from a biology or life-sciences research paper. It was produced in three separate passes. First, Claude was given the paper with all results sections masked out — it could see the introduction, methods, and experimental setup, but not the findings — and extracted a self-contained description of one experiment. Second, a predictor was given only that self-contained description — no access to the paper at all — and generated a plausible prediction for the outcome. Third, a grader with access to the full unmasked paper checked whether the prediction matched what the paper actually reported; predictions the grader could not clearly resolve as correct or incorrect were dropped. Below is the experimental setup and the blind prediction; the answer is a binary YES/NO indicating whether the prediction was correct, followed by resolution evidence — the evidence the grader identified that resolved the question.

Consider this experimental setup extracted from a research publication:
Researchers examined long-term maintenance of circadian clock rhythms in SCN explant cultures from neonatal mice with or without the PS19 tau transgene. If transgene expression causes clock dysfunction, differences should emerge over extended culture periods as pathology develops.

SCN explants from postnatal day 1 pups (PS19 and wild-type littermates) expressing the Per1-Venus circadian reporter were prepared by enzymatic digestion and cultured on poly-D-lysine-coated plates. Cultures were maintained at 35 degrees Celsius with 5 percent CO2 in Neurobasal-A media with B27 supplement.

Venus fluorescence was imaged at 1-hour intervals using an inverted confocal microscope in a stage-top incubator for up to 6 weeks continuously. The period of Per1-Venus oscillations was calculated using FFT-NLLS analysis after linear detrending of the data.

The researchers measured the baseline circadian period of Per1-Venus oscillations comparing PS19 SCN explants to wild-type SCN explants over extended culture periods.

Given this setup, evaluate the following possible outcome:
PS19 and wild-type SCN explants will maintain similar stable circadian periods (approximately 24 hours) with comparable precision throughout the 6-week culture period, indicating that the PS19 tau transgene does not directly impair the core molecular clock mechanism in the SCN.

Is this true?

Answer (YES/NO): YES